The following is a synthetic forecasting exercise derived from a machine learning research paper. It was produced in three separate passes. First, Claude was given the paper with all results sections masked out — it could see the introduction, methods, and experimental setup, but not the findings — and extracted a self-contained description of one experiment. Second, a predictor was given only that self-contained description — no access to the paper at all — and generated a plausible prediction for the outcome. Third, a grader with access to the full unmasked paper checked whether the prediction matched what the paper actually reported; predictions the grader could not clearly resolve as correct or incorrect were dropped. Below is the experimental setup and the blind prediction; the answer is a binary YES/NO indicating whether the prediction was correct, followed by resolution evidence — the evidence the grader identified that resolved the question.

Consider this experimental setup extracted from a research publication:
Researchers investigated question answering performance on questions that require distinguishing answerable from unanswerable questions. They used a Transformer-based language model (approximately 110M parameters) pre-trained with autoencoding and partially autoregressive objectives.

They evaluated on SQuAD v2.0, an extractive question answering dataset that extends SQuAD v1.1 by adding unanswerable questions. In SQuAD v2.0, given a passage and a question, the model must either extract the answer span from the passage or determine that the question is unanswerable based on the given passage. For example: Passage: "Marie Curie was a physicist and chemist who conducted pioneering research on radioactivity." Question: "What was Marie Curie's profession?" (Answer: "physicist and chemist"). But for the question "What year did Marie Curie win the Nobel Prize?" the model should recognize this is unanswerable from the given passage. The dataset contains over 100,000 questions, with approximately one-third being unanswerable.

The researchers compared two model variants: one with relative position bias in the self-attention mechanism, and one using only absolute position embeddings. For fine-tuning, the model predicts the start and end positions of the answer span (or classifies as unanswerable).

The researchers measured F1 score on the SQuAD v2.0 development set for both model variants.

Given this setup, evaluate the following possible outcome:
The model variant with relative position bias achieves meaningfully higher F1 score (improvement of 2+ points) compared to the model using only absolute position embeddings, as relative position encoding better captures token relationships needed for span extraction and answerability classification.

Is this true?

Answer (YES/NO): NO